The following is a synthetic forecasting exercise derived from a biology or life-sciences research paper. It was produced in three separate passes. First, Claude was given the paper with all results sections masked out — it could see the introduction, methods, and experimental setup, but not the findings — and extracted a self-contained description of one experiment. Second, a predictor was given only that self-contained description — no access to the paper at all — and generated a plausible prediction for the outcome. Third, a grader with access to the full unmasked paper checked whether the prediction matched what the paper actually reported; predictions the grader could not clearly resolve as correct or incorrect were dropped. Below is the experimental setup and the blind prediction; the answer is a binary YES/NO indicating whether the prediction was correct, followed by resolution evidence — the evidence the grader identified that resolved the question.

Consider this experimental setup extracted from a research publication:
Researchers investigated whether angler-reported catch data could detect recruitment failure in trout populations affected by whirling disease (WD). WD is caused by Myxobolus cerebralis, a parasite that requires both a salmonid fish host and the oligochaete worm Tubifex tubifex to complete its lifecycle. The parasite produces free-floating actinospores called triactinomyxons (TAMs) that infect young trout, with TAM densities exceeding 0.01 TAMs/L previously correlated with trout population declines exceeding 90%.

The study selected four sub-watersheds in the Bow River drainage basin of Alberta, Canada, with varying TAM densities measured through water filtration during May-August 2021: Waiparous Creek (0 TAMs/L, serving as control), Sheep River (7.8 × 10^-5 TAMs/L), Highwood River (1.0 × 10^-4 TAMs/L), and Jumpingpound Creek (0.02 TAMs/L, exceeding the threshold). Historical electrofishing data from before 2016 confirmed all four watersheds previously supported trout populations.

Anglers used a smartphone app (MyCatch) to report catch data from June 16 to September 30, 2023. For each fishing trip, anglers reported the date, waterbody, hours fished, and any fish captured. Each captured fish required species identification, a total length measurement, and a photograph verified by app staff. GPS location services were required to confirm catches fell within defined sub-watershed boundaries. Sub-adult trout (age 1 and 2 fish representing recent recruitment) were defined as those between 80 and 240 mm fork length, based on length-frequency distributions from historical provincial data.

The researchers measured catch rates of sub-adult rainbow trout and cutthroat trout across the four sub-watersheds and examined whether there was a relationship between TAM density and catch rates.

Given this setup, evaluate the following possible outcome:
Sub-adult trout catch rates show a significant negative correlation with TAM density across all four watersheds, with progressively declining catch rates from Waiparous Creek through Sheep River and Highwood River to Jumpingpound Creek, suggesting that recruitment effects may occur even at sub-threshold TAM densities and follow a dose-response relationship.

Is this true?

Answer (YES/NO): NO